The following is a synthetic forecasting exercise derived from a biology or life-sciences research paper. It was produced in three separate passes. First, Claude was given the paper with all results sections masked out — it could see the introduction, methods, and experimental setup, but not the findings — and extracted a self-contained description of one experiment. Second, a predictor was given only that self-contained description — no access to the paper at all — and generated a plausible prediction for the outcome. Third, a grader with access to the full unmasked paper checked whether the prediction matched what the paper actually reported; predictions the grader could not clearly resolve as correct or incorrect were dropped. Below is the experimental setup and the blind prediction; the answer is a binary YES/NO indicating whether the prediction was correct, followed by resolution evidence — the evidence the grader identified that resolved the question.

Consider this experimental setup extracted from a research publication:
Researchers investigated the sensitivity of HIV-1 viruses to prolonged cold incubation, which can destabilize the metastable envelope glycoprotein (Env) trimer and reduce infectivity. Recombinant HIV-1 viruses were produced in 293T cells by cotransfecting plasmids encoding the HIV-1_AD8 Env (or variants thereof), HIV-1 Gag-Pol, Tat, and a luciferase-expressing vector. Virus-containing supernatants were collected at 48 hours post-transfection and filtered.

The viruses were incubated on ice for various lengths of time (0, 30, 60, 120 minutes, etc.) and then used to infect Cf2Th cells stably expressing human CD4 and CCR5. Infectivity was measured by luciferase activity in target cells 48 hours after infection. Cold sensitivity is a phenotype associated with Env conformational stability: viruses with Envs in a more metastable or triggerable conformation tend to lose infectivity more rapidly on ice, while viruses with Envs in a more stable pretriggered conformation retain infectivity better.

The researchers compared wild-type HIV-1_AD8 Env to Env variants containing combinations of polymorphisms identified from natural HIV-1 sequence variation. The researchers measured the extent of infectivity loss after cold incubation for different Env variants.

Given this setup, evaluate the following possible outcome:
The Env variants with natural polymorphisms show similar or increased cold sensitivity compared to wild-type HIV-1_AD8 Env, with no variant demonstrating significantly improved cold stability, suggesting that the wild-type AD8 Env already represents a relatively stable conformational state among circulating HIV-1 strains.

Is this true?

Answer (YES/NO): NO